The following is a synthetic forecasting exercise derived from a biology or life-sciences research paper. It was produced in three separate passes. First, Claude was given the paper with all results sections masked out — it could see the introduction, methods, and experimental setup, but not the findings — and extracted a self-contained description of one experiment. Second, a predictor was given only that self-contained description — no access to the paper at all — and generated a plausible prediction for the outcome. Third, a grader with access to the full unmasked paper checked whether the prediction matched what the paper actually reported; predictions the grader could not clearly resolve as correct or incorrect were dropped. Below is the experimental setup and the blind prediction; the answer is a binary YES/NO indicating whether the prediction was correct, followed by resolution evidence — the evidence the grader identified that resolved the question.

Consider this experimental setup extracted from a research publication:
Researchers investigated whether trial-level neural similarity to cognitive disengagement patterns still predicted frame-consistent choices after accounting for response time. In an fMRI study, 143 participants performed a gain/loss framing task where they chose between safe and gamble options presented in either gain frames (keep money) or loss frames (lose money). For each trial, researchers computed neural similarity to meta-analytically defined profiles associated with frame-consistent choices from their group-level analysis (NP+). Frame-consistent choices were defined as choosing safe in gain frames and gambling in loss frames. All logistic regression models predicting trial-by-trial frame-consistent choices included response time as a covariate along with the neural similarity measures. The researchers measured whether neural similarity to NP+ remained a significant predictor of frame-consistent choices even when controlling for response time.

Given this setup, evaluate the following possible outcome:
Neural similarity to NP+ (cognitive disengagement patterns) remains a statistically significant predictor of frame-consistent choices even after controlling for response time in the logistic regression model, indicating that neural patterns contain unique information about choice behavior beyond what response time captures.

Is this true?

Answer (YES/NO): YES